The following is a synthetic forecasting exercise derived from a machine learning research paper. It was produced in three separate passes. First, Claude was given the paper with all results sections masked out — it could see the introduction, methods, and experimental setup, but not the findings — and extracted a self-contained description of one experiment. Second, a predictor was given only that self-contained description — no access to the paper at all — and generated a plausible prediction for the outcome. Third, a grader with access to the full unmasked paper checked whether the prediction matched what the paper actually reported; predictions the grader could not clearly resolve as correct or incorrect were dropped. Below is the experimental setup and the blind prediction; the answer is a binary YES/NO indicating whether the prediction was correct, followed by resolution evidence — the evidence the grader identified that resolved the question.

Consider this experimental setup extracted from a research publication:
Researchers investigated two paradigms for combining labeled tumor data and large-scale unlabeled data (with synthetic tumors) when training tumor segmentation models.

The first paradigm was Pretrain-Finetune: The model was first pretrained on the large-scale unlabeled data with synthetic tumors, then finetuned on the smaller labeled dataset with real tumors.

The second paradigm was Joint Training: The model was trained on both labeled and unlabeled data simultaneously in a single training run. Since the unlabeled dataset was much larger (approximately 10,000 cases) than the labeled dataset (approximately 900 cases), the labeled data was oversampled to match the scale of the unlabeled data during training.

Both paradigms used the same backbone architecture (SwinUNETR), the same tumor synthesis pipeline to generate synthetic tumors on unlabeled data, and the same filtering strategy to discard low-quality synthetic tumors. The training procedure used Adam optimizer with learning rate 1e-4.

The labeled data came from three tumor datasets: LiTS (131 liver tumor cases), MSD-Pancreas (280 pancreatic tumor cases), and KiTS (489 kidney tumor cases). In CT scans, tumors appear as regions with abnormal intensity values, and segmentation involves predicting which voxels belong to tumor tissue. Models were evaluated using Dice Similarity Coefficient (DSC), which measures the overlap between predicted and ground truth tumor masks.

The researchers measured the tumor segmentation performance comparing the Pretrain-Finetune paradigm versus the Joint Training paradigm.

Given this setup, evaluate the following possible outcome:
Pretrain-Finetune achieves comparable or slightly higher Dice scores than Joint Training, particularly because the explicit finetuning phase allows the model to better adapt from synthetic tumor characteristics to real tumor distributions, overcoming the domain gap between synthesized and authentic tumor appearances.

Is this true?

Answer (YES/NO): NO